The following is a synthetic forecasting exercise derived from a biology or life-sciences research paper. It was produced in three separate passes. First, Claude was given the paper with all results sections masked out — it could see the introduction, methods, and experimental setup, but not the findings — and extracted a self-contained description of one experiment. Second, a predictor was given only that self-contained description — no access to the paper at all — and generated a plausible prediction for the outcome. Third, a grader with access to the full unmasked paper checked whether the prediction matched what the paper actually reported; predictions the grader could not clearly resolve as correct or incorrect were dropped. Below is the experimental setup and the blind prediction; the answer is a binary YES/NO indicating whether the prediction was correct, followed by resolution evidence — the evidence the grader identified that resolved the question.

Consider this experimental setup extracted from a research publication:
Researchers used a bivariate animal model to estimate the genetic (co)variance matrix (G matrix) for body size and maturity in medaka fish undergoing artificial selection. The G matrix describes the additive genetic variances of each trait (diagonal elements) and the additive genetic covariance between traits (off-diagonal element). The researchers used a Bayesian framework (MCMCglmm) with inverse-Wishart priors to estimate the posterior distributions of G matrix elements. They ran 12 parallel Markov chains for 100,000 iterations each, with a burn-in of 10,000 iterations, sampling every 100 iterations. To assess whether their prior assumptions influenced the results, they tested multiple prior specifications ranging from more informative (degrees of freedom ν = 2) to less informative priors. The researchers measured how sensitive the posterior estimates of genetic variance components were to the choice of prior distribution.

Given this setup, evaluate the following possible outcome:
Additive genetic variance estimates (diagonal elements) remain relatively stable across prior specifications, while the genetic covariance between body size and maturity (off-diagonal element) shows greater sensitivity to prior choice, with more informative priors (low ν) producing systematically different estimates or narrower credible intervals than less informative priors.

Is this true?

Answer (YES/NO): NO